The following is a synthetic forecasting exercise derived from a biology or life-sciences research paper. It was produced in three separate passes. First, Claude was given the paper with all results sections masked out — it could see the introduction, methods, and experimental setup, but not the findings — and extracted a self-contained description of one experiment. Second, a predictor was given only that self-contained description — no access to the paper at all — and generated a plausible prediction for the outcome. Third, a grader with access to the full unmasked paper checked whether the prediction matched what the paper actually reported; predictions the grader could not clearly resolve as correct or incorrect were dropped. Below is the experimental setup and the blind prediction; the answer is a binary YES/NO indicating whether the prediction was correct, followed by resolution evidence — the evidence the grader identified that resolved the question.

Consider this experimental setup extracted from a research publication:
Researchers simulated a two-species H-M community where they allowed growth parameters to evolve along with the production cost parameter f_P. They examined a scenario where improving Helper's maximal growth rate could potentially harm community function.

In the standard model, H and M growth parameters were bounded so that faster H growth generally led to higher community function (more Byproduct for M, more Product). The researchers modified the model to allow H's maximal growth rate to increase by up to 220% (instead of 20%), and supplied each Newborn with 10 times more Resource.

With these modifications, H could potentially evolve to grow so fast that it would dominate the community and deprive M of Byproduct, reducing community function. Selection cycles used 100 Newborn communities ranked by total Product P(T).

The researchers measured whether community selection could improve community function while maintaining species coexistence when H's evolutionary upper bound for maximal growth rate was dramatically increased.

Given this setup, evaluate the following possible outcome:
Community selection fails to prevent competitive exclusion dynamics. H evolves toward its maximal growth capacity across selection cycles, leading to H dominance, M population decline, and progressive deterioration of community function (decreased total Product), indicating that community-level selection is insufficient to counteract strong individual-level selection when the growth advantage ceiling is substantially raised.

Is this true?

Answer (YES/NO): NO